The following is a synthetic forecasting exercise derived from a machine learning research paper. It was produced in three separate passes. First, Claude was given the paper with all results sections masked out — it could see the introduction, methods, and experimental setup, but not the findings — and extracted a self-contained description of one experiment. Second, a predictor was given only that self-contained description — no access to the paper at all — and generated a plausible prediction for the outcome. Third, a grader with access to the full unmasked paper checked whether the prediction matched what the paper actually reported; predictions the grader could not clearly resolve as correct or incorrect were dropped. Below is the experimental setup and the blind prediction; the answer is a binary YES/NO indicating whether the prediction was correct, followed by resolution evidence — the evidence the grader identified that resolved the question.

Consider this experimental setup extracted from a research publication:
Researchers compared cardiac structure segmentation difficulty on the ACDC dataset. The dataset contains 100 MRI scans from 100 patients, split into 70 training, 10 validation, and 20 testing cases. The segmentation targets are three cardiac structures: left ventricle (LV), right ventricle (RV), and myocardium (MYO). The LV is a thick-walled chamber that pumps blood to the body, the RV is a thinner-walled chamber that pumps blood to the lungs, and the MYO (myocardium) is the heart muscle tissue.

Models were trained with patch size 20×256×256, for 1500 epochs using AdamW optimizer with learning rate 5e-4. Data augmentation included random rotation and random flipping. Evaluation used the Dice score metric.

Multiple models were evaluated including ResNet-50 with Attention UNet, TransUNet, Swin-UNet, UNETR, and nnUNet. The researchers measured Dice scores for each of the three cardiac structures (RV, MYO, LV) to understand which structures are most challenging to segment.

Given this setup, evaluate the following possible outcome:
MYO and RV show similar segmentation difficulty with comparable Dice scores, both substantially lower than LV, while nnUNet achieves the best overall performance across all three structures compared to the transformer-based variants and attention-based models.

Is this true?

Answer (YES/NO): NO